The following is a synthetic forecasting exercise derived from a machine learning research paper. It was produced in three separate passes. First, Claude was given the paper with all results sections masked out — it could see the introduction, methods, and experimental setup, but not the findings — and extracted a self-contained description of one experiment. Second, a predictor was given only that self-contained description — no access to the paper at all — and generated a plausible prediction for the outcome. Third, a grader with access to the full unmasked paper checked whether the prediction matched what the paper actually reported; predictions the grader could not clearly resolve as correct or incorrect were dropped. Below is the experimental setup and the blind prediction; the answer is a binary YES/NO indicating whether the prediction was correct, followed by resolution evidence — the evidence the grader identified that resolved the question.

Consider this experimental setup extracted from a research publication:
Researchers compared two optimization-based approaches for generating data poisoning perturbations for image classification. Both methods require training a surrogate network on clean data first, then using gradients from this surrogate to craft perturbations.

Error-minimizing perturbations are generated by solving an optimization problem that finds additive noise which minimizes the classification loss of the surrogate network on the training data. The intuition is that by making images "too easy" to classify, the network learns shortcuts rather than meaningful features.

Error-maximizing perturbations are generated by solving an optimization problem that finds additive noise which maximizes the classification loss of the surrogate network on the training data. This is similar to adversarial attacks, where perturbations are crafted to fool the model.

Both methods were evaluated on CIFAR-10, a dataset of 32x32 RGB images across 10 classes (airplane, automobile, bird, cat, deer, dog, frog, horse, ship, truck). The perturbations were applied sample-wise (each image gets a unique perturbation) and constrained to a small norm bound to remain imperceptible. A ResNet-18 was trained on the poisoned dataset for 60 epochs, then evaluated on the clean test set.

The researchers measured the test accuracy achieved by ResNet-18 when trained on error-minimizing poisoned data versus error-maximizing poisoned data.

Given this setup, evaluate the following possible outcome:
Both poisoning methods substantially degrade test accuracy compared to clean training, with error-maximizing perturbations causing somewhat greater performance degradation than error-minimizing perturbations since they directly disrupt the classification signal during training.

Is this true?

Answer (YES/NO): YES